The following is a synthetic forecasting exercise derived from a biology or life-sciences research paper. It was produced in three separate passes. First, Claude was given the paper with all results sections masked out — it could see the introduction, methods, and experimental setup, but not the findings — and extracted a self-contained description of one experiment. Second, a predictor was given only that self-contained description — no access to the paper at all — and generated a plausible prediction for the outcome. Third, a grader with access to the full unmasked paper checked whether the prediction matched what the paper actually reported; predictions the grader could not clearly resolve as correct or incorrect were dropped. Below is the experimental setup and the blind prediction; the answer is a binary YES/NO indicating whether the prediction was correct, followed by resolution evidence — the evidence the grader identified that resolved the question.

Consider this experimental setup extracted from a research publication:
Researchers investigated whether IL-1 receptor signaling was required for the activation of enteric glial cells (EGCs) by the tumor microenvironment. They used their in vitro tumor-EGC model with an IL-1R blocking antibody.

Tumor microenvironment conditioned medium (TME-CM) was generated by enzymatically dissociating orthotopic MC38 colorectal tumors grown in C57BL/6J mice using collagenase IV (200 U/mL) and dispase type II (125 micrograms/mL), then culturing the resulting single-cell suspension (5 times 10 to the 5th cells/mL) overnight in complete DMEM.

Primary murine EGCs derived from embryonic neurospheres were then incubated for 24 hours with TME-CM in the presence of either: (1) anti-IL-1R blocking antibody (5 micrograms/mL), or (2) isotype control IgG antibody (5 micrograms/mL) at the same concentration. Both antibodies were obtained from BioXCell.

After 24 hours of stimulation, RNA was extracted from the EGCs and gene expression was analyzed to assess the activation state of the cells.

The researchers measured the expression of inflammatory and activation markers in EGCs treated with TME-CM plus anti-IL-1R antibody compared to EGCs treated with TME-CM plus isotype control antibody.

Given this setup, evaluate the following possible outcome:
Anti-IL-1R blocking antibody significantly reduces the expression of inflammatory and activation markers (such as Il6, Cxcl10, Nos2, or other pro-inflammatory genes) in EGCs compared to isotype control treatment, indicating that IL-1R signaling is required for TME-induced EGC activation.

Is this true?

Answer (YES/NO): YES